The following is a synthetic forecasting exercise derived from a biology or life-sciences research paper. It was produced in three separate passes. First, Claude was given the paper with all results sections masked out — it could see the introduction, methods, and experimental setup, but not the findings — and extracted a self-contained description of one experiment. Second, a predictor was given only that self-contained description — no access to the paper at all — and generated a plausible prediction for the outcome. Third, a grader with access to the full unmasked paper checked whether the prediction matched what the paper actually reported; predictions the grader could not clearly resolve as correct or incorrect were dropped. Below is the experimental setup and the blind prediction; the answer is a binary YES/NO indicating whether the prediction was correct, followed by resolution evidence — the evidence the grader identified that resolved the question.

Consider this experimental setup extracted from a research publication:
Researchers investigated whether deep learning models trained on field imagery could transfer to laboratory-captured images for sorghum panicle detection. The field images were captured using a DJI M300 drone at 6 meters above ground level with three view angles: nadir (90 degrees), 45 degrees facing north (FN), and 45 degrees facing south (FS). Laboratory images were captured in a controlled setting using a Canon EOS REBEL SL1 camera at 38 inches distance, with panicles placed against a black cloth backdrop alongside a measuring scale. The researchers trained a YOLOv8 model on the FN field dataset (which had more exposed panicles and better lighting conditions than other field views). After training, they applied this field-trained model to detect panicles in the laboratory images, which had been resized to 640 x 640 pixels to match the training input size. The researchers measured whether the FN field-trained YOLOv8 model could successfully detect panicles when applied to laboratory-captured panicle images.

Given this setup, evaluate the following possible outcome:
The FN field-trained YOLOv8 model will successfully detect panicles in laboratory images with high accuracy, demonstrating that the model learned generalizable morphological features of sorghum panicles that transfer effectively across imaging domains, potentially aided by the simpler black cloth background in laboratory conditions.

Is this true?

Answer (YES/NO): NO